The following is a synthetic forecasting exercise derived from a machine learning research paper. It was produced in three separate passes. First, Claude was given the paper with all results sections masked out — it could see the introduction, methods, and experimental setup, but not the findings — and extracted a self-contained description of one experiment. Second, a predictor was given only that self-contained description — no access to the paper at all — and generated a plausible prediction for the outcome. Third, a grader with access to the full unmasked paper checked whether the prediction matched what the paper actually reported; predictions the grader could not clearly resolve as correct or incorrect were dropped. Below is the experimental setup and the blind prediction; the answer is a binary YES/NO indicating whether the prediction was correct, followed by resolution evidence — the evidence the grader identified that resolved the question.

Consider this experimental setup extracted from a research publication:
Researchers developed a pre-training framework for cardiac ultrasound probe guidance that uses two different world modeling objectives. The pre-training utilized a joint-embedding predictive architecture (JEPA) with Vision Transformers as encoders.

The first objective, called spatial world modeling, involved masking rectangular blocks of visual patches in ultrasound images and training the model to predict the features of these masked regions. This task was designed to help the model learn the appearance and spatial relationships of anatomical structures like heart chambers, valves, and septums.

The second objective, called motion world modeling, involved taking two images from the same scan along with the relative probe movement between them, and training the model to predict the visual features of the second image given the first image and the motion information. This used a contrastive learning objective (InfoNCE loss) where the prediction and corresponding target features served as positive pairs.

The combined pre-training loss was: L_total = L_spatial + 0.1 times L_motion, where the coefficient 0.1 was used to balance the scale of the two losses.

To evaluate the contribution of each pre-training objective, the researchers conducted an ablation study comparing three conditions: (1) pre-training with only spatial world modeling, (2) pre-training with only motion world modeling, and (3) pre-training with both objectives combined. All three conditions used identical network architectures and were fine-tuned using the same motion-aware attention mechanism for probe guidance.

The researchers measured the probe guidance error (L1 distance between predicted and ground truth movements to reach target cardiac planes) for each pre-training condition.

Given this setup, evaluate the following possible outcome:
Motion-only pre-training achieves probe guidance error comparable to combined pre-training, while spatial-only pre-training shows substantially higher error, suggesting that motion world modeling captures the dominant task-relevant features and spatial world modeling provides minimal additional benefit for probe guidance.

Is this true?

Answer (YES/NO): NO